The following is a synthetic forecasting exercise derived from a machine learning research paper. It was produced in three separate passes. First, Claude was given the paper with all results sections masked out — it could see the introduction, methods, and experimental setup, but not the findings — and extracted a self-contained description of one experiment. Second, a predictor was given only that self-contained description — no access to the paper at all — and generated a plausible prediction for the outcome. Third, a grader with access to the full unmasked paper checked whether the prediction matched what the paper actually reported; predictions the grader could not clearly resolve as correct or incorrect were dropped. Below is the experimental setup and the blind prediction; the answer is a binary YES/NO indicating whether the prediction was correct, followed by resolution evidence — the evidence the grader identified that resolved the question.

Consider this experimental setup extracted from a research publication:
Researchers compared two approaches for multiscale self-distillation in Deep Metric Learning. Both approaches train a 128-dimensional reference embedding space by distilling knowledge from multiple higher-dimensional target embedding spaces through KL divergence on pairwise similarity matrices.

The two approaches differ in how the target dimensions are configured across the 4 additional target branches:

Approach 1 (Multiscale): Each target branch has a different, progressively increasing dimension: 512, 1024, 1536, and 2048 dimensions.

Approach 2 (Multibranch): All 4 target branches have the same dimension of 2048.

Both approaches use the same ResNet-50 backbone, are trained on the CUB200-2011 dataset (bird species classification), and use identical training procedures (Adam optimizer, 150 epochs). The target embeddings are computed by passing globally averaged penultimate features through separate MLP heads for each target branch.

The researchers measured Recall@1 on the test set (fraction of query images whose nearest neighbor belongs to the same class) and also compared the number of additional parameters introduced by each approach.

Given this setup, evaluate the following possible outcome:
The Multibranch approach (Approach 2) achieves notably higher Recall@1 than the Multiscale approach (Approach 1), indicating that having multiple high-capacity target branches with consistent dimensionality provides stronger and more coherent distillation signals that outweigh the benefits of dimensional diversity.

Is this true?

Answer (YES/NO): NO